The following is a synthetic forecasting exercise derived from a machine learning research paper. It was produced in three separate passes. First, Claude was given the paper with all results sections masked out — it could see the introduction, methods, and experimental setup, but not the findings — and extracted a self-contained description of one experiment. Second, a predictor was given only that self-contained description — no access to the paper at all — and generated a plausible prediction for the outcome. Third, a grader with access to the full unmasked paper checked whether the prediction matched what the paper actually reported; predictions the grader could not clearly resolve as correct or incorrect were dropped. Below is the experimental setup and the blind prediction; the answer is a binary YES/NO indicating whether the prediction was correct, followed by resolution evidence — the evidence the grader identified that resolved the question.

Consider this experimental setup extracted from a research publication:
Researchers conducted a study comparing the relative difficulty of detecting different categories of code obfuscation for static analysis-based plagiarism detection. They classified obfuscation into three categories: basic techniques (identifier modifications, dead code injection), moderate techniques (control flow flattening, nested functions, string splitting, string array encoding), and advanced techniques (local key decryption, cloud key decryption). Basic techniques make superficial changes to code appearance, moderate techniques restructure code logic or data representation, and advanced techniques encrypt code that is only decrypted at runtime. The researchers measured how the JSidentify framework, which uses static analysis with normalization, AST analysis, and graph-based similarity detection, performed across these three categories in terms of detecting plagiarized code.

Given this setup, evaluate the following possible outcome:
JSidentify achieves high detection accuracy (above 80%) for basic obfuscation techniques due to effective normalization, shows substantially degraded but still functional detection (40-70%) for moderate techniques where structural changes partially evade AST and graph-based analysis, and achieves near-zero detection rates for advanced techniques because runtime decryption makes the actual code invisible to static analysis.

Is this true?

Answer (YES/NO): NO